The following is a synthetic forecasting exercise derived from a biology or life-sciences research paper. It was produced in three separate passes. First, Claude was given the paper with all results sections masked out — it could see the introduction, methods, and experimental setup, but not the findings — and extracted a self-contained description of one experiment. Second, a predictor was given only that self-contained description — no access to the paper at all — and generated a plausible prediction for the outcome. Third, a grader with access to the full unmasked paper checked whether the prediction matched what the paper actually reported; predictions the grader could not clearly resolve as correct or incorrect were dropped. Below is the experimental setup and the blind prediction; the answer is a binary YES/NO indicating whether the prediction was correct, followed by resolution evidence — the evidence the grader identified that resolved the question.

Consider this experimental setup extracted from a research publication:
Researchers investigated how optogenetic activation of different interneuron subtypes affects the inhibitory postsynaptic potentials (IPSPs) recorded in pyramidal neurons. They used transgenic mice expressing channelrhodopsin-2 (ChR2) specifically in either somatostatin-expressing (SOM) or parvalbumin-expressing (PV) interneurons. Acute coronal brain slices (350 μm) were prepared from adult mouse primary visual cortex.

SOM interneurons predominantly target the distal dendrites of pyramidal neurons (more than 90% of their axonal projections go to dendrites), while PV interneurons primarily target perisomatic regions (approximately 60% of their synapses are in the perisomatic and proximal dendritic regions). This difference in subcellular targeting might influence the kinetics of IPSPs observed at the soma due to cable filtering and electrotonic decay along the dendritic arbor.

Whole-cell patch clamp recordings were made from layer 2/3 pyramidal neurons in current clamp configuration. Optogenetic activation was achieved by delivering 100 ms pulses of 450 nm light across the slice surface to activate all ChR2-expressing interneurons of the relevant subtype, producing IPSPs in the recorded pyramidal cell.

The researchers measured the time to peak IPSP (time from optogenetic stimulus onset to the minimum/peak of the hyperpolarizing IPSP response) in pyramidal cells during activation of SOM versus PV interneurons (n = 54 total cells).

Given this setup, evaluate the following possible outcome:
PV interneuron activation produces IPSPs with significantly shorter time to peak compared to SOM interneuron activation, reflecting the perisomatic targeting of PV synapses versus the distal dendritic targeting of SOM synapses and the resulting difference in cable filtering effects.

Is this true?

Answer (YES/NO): YES